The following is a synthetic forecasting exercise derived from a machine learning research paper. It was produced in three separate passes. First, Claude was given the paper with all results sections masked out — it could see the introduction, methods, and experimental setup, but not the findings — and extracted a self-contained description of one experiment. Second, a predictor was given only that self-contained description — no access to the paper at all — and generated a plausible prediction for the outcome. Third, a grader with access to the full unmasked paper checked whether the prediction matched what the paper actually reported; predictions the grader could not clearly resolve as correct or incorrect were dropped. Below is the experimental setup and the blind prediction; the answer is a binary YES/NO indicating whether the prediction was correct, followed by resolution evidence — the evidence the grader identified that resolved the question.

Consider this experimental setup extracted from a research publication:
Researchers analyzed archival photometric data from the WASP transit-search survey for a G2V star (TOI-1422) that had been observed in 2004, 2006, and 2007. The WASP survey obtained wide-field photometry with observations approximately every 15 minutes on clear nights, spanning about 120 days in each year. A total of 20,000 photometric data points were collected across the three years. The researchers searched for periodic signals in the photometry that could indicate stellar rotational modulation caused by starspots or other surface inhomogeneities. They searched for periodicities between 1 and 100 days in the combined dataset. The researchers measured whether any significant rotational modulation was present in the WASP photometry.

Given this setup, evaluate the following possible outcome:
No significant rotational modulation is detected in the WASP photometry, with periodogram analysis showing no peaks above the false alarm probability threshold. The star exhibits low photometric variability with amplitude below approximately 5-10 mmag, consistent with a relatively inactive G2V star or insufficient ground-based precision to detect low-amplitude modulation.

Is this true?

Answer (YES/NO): YES